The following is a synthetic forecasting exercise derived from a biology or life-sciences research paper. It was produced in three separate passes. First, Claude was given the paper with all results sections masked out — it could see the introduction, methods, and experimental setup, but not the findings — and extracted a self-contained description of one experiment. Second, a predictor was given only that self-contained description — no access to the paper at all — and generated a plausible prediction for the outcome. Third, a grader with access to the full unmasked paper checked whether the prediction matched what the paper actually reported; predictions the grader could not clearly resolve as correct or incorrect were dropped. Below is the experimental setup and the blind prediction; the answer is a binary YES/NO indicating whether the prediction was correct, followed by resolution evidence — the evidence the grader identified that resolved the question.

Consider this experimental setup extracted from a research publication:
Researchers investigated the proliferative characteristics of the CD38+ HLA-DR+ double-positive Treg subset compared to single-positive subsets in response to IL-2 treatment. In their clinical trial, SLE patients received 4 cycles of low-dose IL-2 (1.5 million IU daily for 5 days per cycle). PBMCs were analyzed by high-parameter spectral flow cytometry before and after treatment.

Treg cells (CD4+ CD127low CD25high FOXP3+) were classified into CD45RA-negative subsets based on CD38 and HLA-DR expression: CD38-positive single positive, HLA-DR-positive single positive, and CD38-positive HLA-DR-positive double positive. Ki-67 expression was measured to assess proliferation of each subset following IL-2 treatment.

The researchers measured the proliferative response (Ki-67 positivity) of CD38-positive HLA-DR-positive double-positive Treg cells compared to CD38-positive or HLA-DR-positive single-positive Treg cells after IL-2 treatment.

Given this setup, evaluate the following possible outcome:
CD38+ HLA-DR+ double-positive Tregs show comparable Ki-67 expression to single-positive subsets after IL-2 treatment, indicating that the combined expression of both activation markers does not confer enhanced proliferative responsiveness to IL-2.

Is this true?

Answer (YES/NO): NO